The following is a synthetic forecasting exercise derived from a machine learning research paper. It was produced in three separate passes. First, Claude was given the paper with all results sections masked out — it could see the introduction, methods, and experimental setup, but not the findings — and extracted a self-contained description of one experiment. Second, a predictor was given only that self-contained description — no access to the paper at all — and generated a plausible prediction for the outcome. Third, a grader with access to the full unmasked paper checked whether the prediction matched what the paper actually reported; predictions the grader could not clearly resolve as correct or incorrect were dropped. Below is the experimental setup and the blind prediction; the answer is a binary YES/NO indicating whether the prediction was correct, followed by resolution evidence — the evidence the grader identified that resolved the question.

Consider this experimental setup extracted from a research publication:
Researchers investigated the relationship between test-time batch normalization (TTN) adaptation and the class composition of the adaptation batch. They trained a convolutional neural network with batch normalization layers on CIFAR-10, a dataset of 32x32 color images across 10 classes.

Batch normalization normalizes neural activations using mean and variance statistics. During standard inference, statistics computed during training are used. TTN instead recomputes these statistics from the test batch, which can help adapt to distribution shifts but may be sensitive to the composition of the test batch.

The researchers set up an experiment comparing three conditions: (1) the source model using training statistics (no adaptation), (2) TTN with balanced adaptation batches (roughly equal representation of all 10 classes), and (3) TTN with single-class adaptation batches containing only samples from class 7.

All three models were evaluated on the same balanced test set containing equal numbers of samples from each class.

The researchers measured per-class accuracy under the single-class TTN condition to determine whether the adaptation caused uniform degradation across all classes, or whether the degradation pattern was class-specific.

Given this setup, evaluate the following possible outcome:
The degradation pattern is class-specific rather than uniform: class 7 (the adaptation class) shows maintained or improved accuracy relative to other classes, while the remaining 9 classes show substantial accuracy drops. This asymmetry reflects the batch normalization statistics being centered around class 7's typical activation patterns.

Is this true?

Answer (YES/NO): NO